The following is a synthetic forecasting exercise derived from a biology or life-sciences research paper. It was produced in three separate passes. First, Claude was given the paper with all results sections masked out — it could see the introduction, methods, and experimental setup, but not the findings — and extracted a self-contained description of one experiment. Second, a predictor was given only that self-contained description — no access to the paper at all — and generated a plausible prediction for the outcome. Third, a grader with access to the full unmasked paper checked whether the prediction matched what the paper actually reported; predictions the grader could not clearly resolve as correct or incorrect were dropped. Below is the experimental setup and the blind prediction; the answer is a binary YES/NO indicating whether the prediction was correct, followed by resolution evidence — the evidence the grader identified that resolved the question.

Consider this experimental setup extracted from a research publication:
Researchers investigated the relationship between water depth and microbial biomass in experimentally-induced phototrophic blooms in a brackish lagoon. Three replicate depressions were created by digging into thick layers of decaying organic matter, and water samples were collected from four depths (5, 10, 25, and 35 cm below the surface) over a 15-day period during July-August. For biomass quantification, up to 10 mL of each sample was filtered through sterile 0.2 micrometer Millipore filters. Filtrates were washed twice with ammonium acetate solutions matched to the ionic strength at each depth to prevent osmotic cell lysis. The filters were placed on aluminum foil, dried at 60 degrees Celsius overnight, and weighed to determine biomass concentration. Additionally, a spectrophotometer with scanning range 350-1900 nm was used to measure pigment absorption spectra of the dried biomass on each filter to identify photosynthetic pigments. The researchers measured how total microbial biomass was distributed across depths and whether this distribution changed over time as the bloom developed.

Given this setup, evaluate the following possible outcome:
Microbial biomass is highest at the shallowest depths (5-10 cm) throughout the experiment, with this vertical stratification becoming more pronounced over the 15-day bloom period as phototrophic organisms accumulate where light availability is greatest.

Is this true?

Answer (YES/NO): NO